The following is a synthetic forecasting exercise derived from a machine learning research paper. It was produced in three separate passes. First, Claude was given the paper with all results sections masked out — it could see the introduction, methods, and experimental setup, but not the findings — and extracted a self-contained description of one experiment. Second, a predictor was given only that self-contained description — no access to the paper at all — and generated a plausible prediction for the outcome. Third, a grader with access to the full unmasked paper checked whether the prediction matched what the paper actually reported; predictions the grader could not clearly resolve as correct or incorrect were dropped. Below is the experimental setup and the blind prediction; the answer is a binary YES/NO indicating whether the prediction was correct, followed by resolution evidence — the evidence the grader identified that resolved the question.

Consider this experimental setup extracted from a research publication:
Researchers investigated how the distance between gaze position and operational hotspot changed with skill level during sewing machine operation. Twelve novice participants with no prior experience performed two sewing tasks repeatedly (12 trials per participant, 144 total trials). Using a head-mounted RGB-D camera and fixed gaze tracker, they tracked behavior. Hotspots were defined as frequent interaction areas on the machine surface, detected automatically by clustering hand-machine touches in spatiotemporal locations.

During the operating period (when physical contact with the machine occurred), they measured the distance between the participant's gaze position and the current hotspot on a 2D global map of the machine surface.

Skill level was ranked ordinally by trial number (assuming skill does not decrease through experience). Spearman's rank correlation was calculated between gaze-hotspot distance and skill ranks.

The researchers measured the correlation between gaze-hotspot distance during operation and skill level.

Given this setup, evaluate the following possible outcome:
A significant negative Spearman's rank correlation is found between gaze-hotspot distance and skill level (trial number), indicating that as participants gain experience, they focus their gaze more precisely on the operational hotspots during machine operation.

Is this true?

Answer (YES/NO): NO